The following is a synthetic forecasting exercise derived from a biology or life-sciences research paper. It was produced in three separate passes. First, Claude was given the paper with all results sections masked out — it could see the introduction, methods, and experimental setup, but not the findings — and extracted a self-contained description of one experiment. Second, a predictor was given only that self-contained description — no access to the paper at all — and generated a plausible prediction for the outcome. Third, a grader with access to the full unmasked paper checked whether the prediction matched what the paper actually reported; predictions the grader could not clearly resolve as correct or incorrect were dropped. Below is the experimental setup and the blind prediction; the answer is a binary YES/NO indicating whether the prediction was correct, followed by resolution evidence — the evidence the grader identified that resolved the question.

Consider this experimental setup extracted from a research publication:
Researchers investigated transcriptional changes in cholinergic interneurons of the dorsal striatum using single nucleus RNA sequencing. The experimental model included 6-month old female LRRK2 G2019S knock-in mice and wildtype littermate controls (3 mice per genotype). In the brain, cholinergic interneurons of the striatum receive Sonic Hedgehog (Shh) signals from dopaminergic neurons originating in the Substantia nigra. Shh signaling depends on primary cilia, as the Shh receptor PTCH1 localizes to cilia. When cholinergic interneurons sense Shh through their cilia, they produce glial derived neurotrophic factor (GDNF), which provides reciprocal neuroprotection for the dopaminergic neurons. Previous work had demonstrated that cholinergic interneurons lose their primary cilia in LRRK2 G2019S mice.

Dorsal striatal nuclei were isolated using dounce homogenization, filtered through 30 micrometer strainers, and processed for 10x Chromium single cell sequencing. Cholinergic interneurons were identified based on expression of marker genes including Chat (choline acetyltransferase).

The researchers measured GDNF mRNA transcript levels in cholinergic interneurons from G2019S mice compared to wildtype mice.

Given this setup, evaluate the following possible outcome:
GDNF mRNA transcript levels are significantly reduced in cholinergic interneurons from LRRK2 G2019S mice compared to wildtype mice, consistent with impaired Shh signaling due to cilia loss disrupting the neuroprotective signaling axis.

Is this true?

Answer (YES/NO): YES